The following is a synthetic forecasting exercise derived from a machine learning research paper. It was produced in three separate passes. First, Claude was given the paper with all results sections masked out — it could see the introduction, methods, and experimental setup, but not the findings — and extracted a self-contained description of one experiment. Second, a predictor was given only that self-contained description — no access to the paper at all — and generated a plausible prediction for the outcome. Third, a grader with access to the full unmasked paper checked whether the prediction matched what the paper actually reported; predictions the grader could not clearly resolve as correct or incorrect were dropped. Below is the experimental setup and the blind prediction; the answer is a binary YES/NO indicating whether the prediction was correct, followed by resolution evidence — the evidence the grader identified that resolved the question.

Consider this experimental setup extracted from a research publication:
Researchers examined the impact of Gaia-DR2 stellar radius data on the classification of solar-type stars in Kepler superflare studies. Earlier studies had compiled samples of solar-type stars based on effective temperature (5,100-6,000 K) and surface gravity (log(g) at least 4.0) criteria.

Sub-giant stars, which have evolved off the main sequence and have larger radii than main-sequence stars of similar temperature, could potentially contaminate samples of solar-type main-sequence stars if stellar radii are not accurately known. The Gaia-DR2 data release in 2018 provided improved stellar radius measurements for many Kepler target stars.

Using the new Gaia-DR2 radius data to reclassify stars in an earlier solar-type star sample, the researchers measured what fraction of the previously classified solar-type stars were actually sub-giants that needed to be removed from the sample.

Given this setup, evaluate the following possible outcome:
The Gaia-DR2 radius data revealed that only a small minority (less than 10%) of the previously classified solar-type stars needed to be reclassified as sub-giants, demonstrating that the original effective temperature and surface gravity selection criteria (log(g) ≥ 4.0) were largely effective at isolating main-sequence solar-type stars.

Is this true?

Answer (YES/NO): NO